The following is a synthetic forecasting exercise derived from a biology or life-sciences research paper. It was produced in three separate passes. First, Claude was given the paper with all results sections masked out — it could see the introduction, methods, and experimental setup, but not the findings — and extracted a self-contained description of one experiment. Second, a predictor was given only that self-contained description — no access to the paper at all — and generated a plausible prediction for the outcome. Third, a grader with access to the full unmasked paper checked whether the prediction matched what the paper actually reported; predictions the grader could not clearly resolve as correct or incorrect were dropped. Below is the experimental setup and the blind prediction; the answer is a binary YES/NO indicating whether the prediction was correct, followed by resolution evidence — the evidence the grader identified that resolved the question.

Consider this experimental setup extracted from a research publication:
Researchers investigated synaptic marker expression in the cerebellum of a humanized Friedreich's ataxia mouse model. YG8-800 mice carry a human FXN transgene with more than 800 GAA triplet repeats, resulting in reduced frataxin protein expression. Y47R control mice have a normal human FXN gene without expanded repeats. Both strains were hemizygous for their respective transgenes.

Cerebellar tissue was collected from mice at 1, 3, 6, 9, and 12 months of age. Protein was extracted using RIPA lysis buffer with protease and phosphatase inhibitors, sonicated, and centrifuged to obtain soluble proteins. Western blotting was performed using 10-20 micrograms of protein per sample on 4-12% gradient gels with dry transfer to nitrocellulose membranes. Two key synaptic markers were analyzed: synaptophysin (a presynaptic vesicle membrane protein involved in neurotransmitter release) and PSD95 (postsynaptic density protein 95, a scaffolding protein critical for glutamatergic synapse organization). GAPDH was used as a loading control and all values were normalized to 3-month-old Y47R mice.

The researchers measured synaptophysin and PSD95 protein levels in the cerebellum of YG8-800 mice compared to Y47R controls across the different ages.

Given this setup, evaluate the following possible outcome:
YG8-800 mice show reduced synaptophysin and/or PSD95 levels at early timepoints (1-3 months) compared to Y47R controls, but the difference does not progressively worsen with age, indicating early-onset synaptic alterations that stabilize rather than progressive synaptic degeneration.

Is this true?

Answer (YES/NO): NO